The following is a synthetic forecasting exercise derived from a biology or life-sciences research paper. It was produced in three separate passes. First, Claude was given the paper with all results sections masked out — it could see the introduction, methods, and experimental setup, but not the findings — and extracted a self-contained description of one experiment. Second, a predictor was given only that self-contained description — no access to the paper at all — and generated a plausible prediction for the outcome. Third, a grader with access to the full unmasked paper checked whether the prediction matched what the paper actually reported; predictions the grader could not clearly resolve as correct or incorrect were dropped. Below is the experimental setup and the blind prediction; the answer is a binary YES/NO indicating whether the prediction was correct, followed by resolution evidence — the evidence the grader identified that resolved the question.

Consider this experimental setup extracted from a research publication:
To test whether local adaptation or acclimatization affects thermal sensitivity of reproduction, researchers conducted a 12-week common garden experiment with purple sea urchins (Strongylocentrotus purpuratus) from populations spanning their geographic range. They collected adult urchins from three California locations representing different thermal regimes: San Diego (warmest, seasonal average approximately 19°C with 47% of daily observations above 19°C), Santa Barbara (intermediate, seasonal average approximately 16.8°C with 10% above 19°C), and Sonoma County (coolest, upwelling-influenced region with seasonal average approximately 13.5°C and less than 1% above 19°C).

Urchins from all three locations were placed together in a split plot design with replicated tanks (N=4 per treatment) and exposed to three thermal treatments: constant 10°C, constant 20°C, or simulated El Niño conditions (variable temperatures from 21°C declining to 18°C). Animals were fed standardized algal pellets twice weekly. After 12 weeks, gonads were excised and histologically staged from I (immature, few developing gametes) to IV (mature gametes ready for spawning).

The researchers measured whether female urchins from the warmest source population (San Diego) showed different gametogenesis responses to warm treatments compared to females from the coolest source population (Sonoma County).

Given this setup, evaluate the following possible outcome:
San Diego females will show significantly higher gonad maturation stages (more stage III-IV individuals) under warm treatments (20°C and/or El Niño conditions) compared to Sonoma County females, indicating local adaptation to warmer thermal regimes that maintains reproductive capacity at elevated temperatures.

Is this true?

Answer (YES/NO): NO